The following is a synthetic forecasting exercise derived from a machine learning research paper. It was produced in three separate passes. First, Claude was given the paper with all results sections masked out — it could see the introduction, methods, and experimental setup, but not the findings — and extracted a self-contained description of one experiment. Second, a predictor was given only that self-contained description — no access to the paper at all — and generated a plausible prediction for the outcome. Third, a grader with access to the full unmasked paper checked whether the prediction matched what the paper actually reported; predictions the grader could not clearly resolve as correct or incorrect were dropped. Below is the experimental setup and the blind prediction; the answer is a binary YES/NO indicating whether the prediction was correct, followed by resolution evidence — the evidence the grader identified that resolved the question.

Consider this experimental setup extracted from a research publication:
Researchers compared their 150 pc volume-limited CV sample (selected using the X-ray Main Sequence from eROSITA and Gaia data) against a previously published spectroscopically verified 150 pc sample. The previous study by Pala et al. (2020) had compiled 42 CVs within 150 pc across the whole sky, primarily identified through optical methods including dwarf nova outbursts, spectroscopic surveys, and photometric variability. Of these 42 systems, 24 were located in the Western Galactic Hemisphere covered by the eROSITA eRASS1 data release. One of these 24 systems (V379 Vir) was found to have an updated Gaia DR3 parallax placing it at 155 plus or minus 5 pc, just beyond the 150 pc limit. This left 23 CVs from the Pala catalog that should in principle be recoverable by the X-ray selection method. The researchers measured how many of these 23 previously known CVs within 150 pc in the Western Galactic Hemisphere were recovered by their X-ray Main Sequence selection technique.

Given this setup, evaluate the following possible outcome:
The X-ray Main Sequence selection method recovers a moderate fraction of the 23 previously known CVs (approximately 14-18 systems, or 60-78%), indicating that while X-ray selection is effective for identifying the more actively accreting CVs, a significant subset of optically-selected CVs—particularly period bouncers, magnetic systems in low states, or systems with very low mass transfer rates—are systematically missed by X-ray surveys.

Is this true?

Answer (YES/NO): NO